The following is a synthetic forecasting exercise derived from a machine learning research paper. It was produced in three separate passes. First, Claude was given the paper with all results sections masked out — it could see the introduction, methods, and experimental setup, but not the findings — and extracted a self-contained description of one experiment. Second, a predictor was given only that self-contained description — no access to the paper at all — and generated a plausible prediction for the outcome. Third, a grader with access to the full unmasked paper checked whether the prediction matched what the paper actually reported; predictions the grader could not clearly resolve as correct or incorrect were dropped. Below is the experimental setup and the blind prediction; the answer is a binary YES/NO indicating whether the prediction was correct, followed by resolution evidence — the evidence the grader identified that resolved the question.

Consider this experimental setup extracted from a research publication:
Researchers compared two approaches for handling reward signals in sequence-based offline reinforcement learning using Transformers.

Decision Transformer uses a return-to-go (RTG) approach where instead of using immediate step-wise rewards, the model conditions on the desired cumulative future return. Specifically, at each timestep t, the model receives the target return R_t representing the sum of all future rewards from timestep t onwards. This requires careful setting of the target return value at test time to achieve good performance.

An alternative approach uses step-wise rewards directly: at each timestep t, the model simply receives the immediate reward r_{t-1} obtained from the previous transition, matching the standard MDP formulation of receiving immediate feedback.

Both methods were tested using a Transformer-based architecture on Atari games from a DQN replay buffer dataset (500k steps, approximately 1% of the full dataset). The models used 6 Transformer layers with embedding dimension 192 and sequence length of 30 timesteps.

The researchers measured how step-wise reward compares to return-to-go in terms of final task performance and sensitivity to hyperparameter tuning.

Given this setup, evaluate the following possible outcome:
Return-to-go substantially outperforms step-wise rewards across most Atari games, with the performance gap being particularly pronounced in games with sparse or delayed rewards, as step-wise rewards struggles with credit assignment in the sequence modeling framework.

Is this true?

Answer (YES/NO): NO